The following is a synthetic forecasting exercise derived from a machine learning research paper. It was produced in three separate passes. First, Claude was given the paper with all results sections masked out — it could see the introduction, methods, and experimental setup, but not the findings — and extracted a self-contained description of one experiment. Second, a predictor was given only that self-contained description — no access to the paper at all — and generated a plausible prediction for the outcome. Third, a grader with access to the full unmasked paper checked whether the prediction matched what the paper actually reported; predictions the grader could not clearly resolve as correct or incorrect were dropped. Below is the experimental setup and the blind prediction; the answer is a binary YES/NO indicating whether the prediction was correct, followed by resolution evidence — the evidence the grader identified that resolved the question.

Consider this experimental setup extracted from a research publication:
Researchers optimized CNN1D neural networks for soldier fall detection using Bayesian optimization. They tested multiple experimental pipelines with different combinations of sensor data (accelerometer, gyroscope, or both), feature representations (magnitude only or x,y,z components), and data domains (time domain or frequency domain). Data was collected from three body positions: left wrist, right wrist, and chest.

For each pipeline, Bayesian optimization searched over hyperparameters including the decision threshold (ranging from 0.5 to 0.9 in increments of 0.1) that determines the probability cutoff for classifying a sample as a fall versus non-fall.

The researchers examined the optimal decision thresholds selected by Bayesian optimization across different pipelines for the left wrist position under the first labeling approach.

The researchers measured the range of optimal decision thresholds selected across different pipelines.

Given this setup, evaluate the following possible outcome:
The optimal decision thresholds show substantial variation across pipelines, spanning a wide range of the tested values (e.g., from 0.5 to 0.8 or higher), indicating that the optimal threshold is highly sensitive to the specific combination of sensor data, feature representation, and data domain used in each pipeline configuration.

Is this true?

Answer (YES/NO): YES